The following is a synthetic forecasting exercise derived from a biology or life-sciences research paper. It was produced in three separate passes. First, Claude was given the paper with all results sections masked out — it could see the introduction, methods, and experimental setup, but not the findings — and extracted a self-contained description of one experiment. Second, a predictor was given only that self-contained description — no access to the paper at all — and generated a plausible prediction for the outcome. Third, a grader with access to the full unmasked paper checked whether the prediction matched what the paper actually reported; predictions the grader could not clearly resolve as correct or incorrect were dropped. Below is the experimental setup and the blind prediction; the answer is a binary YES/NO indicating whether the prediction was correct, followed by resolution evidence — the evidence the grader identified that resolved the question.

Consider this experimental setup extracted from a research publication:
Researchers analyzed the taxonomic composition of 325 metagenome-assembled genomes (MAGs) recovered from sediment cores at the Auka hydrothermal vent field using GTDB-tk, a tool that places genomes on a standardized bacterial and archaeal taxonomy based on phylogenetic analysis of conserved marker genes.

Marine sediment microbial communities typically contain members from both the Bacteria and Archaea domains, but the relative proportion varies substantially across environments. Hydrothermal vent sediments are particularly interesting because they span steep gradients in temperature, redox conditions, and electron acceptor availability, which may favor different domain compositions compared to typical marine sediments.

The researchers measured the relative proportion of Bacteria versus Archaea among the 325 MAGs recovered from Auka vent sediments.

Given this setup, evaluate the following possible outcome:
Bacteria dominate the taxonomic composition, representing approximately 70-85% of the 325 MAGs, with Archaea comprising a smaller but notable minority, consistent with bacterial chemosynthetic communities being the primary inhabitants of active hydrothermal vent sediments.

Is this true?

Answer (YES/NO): NO